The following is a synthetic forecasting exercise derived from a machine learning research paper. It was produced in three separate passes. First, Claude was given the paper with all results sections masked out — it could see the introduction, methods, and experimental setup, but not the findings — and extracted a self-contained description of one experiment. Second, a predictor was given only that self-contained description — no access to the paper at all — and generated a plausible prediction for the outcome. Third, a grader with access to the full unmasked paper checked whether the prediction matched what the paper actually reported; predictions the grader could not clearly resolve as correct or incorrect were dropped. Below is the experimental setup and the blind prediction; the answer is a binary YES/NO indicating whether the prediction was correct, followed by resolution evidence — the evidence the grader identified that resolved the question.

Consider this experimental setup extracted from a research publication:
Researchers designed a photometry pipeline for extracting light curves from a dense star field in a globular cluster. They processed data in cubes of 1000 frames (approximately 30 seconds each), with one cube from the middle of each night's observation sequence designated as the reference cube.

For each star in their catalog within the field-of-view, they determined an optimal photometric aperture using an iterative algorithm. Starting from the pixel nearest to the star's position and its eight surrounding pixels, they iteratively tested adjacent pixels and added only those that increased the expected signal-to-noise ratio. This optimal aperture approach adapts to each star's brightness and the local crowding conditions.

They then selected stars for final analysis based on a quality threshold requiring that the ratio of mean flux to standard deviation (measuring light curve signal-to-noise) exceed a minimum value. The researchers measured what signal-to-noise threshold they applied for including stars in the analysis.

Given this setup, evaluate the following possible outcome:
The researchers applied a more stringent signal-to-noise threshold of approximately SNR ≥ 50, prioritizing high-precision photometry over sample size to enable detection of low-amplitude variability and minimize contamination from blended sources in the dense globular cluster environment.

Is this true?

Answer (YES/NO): NO